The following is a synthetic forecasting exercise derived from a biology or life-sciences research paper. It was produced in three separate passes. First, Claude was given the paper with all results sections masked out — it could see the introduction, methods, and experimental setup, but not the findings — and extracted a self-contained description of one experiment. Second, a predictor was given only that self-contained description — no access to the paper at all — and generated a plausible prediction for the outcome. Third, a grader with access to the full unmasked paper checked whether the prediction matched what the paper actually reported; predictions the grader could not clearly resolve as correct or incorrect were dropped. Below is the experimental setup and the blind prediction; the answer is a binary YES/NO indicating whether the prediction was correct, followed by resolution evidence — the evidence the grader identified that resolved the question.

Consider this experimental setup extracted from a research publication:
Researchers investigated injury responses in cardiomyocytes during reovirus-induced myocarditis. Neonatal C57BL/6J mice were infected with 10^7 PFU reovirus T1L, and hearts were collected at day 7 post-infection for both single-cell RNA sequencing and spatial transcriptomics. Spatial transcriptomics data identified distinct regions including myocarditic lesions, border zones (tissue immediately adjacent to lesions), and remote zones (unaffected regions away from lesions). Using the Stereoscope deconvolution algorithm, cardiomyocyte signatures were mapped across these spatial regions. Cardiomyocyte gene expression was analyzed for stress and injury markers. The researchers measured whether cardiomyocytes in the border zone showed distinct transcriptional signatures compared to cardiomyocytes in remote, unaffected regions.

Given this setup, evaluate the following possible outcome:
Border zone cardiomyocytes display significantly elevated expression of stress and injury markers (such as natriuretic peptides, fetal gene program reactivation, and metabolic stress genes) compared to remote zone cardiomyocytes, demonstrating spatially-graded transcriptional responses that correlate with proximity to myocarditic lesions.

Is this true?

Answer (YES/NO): YES